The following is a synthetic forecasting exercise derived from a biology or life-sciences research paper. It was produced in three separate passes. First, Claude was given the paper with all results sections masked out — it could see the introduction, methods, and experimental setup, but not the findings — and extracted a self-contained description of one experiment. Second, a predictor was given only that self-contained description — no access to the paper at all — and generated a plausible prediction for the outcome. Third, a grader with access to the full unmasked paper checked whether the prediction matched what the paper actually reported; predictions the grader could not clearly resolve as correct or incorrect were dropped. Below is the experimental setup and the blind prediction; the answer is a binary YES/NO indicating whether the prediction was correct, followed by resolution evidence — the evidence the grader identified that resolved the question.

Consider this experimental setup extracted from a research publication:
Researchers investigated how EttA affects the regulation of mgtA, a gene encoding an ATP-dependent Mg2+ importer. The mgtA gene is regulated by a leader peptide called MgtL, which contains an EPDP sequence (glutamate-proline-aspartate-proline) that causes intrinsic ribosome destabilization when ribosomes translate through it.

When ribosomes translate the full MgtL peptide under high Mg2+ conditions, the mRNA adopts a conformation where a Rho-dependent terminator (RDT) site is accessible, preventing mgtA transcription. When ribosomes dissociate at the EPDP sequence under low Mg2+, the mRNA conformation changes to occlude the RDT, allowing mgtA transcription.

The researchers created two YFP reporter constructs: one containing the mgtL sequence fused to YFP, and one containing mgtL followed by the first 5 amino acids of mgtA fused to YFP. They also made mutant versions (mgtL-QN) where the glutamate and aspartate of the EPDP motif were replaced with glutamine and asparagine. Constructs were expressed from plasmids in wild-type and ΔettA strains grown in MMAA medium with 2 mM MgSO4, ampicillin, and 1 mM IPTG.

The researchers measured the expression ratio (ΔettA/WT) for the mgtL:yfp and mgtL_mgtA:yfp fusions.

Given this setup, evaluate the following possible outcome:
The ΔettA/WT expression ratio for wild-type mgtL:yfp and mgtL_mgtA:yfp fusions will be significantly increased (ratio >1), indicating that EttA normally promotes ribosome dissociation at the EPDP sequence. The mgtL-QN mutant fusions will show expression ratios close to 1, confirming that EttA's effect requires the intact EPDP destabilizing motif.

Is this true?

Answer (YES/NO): NO